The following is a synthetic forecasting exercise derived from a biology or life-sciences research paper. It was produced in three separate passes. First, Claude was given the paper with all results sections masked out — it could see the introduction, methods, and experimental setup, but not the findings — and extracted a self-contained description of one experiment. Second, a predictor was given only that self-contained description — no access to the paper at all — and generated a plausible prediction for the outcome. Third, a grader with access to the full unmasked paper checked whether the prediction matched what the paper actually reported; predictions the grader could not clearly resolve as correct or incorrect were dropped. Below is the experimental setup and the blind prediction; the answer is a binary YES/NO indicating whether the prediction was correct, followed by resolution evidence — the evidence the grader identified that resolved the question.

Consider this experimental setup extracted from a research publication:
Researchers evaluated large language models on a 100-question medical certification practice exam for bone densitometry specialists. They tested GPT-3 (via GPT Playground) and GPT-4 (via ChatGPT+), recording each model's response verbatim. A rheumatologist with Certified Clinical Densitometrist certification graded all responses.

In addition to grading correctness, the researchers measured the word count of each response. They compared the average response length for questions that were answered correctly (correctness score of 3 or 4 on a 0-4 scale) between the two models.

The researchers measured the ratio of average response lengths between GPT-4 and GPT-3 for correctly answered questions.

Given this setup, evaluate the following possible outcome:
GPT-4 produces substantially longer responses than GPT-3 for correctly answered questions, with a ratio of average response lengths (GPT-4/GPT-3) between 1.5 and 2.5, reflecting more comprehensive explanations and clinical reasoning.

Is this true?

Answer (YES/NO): NO